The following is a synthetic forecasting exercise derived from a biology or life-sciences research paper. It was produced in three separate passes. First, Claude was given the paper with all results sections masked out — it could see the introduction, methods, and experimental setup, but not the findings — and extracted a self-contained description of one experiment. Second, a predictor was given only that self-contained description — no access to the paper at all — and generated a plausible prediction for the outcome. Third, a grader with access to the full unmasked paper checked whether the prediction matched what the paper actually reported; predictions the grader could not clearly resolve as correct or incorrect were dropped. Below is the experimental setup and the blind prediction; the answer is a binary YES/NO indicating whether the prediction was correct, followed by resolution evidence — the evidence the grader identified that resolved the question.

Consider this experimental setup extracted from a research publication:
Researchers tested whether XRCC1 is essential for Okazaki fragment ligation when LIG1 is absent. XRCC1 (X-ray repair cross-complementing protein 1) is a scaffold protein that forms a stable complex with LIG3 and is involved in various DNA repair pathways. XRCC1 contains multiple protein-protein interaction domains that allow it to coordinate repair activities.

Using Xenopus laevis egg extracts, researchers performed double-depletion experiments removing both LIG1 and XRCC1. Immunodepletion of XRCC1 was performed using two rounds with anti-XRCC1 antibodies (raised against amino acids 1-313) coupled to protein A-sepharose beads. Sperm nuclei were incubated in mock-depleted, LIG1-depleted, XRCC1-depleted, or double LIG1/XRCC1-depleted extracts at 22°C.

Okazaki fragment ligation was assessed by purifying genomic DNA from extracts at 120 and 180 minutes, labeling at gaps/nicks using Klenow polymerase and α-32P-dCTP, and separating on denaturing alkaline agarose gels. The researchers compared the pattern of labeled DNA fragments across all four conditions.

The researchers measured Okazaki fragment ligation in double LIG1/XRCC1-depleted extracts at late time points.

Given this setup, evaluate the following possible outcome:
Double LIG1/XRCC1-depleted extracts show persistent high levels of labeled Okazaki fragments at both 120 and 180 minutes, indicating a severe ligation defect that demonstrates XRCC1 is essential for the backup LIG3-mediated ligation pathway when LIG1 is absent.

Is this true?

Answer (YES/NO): YES